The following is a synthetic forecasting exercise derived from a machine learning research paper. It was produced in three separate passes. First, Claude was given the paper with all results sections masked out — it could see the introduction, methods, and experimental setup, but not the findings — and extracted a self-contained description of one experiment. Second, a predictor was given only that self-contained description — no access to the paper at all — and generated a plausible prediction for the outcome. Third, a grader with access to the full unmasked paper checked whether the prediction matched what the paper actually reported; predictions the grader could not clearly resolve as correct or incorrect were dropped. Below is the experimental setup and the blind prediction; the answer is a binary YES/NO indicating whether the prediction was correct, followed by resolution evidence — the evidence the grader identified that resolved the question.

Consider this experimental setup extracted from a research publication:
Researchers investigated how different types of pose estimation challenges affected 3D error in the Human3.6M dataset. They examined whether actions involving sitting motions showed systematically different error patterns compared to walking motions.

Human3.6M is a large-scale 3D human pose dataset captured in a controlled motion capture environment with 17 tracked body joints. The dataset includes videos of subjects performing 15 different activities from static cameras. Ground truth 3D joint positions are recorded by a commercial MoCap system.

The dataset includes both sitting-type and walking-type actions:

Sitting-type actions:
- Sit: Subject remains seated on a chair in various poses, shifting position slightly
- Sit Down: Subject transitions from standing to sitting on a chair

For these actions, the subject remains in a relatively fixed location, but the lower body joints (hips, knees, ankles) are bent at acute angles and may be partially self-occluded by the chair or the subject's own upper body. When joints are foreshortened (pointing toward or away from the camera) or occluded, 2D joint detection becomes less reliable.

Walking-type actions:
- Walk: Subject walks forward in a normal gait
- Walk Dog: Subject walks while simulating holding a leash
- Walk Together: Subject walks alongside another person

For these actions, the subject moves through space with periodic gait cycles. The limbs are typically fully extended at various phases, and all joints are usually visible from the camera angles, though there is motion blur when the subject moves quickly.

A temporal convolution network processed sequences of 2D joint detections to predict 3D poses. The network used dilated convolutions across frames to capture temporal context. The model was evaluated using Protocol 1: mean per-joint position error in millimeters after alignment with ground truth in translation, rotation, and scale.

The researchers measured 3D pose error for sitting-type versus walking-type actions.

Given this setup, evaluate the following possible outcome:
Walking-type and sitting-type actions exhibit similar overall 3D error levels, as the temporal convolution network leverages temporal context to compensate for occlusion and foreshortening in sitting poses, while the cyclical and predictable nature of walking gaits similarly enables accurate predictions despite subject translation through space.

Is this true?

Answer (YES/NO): NO